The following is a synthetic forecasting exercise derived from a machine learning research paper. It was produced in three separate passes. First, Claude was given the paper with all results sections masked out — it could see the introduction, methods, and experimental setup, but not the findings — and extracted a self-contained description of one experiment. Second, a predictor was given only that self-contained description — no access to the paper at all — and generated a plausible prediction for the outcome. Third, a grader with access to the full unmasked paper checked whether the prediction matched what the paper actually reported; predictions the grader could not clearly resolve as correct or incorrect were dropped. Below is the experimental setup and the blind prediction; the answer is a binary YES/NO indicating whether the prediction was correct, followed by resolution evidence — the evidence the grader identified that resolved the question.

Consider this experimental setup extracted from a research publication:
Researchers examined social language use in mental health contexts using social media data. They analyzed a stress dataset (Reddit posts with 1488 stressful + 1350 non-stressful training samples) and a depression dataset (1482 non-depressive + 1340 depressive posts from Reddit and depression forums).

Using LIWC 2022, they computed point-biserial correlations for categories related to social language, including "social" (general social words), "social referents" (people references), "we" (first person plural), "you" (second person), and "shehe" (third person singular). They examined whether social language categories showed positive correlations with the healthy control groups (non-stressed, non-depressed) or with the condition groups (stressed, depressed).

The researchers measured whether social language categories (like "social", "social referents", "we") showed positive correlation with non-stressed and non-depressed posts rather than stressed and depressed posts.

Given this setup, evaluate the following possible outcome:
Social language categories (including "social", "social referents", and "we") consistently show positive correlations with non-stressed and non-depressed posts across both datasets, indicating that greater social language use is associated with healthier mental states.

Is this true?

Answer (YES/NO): YES